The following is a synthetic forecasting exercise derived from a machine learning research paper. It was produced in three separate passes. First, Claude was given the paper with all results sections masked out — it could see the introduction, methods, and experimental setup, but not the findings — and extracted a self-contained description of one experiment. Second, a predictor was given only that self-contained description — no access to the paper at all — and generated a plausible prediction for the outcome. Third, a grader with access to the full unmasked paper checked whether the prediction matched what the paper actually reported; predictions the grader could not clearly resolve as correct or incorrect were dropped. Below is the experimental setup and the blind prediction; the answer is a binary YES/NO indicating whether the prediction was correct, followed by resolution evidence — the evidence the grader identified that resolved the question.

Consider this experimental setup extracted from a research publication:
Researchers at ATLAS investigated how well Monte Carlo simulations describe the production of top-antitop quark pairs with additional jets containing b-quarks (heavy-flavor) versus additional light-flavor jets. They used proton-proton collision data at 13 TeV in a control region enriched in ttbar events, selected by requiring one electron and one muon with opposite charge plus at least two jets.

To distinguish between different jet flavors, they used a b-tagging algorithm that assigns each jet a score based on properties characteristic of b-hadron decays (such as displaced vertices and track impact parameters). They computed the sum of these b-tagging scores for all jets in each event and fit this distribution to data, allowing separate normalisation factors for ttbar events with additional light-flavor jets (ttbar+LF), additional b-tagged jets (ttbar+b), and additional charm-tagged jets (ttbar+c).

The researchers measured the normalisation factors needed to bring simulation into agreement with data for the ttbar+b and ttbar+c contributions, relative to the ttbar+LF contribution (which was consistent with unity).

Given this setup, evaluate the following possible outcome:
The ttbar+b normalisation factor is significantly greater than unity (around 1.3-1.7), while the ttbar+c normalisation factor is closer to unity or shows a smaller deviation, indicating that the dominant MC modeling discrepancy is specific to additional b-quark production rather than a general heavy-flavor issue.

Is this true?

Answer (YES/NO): NO